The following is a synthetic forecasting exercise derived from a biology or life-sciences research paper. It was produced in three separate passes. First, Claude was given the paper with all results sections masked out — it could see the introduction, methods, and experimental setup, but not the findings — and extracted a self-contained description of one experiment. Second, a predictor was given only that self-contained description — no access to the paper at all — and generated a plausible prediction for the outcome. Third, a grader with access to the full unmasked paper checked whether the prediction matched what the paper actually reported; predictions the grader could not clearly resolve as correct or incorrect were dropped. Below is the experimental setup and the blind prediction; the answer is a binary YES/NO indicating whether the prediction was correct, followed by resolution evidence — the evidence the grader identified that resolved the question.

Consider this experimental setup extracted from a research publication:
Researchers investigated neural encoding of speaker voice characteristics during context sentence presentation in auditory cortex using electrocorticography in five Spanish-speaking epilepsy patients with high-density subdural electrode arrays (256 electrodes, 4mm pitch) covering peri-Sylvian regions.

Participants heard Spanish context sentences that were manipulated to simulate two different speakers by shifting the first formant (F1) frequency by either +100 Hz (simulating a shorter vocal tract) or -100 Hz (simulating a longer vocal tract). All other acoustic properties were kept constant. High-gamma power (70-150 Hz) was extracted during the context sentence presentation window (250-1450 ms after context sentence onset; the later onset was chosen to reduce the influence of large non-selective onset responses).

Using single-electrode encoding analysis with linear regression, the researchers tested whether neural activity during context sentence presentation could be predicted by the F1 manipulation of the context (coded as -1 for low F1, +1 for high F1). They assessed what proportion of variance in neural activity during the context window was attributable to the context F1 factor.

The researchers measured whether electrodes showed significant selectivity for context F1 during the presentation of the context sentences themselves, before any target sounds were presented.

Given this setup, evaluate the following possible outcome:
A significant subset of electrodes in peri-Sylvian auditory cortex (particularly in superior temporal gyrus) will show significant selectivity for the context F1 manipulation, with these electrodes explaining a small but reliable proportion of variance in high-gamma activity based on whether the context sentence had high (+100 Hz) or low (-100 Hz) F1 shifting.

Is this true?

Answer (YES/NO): NO